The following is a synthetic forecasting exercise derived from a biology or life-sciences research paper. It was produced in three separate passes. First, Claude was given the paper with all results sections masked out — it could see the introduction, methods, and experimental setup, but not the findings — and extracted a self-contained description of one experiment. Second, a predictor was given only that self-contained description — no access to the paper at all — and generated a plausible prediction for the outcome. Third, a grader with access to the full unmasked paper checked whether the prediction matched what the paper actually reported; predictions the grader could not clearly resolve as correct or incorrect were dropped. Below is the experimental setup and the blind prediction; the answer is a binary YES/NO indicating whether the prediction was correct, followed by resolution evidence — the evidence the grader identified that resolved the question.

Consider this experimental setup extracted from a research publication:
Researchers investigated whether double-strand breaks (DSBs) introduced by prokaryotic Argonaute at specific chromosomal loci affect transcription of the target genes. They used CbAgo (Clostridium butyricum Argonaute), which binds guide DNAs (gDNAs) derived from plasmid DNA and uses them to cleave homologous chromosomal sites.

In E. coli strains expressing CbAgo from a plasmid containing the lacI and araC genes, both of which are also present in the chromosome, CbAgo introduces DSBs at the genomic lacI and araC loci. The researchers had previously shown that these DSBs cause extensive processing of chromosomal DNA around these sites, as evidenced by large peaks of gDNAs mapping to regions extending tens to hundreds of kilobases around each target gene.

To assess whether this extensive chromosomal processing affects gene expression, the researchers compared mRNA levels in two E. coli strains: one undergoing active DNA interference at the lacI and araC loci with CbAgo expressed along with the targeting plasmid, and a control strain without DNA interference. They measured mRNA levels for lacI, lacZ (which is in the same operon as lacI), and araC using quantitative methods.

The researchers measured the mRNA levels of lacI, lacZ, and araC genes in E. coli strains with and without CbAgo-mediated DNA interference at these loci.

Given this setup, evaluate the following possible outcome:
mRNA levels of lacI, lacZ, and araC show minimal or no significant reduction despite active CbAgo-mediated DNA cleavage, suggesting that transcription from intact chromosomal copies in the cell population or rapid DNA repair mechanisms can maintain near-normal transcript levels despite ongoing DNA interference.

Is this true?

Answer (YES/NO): YES